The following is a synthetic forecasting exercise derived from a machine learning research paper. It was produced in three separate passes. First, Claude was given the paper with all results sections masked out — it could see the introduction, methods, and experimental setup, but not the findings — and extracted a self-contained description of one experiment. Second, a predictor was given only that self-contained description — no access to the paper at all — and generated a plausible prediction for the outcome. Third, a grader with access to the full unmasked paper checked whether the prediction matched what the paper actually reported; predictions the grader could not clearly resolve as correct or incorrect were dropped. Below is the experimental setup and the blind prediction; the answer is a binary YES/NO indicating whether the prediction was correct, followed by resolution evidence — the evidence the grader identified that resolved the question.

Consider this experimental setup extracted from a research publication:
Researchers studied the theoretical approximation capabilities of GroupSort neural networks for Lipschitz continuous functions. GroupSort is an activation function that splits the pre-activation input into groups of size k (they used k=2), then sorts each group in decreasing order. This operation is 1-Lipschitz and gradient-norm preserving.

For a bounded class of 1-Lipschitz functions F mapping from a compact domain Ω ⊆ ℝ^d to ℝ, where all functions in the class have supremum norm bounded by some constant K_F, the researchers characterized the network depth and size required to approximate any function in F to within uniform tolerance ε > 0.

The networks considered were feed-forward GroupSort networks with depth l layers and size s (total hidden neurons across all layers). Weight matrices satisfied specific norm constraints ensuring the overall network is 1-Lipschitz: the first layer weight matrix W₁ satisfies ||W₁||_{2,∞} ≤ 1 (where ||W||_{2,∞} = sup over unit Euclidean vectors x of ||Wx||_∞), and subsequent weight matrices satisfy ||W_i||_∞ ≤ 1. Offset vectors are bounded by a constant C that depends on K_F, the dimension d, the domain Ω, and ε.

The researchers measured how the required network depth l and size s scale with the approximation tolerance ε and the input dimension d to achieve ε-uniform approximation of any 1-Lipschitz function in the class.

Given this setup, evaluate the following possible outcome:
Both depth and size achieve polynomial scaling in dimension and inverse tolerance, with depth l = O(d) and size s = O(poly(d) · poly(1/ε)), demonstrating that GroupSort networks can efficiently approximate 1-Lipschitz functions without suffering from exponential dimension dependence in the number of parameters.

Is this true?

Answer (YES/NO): NO